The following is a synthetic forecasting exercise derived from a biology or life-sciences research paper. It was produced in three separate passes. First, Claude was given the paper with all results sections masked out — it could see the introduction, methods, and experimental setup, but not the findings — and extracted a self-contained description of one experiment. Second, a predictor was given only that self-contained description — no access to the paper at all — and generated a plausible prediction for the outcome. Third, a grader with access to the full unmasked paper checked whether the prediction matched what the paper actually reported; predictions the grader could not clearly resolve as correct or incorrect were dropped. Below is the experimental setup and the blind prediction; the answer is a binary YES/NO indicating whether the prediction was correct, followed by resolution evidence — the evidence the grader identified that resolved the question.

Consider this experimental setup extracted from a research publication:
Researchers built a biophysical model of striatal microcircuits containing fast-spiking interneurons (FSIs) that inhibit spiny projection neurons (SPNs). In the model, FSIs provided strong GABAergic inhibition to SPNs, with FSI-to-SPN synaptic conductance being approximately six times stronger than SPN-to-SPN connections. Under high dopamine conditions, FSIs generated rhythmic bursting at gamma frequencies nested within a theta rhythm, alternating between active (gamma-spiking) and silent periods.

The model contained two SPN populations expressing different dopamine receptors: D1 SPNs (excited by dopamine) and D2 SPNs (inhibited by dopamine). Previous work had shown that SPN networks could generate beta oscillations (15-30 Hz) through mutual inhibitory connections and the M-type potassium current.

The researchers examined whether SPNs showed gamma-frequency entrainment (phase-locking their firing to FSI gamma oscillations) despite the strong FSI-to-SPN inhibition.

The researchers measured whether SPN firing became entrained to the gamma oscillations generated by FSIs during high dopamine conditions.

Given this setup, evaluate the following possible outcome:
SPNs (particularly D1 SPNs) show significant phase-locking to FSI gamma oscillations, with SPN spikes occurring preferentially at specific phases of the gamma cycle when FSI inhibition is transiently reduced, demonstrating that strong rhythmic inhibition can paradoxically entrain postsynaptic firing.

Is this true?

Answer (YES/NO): NO